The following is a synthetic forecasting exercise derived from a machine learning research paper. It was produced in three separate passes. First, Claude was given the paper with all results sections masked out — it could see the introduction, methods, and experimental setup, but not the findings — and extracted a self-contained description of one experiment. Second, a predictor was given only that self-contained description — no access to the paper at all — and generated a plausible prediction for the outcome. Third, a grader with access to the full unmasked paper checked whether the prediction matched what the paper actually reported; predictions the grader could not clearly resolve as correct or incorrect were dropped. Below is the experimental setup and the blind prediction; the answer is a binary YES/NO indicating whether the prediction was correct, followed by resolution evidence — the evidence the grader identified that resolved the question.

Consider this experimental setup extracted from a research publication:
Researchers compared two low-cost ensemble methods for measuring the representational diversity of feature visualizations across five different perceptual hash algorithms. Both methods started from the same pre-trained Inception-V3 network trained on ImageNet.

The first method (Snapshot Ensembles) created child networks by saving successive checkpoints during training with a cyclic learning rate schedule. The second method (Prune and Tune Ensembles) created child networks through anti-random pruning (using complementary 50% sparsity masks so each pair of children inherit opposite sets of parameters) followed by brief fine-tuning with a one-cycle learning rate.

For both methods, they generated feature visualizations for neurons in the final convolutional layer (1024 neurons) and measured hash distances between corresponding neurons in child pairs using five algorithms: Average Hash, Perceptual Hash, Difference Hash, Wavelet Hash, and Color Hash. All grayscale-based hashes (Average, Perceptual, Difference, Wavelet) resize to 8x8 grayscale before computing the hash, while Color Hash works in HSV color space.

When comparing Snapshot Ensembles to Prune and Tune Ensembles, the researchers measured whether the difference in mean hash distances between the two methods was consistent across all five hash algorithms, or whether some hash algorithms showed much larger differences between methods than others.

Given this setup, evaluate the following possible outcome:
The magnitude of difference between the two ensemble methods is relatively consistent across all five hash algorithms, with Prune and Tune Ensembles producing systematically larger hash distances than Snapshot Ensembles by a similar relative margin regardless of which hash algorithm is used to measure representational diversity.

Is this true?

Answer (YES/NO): NO